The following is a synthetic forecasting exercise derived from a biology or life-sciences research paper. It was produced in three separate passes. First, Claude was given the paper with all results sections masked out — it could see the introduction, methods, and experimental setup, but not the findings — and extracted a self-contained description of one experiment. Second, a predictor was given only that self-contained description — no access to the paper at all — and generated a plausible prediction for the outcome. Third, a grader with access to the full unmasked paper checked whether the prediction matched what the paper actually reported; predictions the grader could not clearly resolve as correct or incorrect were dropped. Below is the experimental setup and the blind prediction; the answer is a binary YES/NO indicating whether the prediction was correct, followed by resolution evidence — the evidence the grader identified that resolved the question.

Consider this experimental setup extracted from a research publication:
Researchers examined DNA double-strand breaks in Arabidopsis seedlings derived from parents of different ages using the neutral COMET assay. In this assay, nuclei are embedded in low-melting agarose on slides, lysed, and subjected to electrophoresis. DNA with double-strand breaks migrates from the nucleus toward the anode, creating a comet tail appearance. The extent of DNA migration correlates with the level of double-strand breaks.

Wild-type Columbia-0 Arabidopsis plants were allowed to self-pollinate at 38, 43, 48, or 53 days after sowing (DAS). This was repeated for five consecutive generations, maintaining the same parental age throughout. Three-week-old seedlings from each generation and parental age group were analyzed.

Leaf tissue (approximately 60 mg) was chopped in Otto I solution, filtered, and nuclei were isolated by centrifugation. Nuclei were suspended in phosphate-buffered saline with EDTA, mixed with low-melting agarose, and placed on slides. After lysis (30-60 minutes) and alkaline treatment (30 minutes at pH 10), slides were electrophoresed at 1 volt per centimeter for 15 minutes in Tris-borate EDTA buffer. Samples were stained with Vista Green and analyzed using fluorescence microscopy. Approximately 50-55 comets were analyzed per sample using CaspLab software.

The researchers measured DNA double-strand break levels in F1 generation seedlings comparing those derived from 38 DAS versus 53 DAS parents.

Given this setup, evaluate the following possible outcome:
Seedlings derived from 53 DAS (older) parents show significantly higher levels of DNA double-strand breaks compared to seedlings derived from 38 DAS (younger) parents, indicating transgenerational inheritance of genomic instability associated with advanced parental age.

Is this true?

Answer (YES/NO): YES